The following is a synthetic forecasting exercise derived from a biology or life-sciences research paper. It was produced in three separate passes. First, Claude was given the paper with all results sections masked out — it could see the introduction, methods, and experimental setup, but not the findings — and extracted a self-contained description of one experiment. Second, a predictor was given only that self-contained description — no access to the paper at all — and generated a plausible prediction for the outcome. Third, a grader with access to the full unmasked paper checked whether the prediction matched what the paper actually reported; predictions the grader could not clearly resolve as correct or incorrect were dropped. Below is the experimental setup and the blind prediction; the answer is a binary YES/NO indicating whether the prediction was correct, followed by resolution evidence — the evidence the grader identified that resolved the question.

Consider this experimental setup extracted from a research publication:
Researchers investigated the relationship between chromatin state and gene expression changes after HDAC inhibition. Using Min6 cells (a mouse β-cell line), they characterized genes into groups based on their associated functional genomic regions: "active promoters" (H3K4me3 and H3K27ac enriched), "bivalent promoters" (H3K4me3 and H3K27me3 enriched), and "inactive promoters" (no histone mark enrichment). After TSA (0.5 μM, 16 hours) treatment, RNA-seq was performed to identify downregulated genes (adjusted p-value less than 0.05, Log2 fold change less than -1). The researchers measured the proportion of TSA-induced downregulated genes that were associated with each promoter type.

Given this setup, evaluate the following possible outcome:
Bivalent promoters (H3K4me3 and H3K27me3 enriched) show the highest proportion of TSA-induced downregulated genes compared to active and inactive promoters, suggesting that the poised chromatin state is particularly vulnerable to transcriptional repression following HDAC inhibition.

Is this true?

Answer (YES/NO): NO